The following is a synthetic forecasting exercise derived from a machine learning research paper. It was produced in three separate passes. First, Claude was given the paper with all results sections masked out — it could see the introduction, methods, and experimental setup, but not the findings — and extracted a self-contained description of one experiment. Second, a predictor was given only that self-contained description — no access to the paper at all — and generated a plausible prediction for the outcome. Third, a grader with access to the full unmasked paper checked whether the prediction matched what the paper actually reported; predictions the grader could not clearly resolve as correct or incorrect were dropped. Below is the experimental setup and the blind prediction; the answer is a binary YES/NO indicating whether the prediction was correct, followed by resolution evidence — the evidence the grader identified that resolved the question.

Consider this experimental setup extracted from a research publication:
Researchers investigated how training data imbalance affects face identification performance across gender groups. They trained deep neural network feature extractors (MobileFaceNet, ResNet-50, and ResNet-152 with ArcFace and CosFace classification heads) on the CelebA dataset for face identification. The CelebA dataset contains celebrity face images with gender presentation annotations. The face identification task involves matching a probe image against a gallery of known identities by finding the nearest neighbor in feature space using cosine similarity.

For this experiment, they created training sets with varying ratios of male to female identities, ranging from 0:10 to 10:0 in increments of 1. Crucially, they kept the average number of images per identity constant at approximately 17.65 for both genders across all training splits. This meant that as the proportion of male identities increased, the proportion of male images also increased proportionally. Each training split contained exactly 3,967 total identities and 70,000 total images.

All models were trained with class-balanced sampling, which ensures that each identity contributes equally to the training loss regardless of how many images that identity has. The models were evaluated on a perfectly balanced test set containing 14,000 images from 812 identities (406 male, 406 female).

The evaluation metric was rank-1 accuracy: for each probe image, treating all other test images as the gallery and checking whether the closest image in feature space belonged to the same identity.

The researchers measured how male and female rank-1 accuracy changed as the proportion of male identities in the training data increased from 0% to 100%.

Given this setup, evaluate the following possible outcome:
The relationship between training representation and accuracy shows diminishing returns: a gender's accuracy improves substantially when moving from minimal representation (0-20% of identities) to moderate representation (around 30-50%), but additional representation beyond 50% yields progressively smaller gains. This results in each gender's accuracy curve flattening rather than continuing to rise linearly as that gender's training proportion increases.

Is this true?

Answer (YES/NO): NO